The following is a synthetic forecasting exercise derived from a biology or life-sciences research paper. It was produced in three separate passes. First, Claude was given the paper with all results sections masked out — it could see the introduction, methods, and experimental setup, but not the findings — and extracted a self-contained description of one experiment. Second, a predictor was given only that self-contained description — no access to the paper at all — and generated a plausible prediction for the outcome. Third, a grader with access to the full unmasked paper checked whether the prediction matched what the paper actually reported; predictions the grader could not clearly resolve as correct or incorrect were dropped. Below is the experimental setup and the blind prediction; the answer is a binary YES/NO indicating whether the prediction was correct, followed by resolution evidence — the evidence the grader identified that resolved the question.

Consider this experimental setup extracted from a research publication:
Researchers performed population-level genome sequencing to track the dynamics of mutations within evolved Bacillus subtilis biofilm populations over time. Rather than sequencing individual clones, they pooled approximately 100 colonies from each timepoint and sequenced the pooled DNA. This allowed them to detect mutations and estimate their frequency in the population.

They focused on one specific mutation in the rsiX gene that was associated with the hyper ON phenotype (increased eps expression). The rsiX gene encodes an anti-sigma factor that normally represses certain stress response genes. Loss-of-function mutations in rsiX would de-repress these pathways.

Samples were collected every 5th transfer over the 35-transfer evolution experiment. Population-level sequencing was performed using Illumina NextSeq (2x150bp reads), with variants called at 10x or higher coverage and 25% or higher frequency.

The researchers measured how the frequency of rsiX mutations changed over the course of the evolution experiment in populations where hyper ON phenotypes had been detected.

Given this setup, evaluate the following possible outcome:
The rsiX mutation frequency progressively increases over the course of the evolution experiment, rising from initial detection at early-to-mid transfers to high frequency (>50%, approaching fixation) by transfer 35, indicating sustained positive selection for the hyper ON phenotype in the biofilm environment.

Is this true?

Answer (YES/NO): NO